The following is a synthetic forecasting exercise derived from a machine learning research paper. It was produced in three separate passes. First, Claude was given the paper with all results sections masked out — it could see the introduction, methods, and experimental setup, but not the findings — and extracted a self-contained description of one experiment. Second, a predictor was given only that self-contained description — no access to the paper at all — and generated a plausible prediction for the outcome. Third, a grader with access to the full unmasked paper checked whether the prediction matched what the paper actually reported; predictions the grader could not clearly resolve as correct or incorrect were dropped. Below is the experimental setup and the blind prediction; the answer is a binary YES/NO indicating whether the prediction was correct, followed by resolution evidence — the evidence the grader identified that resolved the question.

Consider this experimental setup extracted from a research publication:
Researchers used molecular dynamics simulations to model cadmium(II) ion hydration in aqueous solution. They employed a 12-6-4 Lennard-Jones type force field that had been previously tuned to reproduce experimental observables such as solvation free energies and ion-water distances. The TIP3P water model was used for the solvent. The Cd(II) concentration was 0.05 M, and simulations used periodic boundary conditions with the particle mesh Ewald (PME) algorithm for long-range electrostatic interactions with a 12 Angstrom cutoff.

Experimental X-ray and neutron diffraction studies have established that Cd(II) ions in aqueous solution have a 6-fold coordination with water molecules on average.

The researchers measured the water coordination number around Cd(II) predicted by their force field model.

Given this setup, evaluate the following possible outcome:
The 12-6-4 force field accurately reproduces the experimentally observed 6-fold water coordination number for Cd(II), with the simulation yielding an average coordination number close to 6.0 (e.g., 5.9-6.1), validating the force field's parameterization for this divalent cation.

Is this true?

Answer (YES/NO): NO